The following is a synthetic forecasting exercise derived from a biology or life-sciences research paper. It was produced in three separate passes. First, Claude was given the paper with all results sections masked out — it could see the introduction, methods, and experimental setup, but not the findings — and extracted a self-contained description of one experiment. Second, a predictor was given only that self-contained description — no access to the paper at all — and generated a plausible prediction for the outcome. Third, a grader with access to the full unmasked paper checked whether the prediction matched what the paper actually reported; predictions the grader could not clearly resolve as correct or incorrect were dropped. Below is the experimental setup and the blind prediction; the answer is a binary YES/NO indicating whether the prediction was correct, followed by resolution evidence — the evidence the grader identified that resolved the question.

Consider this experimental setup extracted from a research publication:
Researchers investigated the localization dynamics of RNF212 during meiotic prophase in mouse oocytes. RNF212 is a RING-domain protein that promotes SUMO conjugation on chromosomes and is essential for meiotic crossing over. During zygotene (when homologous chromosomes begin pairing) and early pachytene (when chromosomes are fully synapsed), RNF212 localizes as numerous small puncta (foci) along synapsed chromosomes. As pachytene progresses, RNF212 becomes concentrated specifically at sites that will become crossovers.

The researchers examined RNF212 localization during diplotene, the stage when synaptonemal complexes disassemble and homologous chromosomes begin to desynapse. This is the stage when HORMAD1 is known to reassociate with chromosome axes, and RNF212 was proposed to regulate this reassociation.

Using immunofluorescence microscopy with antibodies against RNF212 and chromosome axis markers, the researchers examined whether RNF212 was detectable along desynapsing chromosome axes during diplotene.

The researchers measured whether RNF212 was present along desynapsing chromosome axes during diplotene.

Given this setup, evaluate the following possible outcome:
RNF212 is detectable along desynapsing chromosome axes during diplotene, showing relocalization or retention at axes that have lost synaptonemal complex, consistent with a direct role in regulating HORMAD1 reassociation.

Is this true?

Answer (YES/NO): NO